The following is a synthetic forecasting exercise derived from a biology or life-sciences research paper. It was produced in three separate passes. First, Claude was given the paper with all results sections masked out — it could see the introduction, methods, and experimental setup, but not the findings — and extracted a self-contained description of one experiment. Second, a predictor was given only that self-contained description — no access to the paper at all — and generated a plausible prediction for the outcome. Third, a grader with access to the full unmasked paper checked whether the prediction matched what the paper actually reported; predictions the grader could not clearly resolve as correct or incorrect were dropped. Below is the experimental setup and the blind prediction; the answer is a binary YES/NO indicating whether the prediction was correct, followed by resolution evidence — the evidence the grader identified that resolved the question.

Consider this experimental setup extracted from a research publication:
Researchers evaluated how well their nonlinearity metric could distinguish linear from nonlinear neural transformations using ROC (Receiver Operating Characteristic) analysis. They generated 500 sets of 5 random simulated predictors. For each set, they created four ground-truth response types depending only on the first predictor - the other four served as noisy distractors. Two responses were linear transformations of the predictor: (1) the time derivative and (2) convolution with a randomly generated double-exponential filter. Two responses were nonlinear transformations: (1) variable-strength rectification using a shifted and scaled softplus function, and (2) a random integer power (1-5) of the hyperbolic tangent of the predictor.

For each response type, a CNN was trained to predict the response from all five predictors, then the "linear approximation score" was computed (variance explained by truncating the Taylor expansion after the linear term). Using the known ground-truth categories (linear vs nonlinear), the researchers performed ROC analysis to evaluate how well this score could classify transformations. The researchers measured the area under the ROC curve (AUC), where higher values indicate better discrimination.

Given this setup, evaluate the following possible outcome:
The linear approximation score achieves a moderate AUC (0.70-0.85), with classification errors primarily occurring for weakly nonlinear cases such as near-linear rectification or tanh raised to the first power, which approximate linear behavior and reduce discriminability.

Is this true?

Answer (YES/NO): NO